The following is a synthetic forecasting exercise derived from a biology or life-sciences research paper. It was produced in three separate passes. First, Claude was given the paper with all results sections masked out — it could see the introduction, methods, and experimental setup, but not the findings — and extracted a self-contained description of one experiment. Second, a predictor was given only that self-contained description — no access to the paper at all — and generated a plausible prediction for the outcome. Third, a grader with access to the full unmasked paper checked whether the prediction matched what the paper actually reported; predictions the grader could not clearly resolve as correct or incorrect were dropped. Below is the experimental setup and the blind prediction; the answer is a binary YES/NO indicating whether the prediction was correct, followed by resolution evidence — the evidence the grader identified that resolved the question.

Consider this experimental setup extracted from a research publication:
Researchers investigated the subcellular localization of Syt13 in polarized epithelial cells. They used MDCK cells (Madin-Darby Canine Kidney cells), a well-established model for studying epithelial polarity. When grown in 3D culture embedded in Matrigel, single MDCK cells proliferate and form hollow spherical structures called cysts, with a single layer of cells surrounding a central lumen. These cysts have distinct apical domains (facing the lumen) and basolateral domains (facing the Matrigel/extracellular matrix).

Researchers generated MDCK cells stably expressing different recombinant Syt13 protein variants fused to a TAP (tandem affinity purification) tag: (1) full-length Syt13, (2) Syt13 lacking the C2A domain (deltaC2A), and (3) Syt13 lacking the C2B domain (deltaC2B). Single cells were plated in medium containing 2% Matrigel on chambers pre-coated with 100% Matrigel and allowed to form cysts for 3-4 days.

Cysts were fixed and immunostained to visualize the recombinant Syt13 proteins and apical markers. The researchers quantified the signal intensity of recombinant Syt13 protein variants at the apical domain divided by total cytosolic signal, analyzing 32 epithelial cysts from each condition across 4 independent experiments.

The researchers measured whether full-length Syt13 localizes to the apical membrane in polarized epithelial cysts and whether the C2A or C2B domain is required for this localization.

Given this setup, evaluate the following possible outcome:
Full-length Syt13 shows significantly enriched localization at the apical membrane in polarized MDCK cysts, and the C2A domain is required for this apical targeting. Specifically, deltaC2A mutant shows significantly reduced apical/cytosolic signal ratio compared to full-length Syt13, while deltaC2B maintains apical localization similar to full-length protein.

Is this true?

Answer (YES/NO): NO